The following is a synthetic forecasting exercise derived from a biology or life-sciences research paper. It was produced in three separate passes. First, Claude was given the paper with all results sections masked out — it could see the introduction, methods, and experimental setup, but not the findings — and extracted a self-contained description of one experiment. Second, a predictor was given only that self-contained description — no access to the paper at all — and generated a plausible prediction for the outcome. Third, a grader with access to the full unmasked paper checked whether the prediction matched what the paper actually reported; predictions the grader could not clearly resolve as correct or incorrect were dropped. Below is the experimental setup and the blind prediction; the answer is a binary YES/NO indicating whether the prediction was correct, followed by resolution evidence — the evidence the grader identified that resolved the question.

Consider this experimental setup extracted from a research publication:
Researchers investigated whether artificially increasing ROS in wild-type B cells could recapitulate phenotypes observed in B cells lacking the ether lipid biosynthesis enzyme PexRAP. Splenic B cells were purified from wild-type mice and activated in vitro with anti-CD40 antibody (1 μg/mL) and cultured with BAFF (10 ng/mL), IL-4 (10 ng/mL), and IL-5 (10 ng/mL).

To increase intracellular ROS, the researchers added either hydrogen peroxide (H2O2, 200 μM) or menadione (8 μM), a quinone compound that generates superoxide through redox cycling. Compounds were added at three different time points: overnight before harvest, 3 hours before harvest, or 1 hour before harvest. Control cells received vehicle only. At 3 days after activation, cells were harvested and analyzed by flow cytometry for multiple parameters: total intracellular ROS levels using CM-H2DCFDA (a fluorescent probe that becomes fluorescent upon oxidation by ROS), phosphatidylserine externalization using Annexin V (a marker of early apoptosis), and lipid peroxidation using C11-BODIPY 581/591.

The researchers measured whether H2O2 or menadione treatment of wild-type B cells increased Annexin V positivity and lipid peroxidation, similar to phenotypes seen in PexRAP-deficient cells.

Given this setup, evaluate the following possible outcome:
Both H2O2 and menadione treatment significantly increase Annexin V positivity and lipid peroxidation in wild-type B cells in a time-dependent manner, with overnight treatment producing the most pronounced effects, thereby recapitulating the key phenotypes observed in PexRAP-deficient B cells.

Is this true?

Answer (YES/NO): NO